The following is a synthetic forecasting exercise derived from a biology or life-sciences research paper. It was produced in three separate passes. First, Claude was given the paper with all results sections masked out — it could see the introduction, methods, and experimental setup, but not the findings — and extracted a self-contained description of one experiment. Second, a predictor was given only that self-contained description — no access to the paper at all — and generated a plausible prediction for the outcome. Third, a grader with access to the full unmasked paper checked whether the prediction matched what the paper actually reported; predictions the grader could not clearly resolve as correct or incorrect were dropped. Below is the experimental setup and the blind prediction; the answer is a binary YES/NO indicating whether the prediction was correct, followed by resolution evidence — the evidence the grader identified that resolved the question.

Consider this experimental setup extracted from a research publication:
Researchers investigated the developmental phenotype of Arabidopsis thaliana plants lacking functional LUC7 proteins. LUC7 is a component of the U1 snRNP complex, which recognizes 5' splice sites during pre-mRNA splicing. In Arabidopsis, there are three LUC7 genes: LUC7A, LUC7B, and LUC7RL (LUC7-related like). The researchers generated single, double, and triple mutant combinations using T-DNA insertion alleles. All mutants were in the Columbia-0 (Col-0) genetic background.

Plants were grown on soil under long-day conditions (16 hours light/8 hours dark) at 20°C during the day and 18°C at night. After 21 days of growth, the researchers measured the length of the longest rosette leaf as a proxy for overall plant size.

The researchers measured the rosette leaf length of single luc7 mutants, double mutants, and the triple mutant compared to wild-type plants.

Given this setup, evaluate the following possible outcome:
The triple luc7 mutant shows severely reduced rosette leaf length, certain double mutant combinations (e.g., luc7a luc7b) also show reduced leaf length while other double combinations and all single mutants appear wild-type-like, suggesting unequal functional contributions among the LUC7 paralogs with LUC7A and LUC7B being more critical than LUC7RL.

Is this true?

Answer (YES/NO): NO